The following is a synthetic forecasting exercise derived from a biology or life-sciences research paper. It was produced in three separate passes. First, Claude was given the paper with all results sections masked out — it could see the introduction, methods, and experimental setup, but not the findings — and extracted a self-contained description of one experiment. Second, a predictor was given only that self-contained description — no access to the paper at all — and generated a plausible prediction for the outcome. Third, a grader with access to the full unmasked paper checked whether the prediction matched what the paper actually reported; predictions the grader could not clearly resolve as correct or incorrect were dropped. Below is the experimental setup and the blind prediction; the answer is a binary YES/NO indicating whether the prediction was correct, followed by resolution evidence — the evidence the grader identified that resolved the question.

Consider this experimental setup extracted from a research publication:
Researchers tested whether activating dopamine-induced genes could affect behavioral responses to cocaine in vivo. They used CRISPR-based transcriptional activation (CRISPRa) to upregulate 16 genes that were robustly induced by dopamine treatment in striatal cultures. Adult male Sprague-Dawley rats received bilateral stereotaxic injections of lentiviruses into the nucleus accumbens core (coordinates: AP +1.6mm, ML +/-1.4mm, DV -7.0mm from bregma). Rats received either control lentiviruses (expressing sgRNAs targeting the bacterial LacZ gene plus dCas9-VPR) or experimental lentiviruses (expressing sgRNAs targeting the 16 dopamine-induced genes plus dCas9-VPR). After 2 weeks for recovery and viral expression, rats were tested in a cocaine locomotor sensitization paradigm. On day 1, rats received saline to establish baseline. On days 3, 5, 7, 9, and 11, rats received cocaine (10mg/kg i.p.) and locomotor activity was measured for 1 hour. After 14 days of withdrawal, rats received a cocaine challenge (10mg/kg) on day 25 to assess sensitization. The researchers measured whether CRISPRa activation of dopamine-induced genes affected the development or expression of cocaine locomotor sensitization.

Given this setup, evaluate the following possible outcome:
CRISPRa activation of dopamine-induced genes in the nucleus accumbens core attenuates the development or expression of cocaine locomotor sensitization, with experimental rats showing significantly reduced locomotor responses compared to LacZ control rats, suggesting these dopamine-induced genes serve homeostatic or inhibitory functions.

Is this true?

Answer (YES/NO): NO